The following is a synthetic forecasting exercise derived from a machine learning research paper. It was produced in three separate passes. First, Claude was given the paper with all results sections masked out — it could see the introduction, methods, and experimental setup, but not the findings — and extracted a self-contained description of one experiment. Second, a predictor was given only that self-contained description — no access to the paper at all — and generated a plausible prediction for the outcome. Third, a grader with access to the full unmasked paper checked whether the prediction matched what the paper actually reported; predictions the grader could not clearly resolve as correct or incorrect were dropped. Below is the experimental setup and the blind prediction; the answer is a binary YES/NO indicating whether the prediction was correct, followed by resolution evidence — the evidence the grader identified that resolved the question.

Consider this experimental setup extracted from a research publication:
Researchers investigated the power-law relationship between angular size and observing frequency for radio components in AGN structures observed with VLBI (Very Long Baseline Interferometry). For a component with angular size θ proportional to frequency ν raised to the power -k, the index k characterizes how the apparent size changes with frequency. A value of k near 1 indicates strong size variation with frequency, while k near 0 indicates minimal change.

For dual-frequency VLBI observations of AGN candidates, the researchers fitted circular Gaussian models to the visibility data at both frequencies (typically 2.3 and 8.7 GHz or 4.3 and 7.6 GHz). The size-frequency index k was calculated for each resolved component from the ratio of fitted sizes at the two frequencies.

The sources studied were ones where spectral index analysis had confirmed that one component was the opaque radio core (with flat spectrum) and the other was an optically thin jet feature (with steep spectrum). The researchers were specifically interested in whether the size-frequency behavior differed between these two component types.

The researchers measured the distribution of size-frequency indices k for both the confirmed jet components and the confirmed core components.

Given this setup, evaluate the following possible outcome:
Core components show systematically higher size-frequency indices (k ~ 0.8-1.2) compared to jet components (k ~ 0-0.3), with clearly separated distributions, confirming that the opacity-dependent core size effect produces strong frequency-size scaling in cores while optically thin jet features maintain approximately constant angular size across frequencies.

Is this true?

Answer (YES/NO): NO